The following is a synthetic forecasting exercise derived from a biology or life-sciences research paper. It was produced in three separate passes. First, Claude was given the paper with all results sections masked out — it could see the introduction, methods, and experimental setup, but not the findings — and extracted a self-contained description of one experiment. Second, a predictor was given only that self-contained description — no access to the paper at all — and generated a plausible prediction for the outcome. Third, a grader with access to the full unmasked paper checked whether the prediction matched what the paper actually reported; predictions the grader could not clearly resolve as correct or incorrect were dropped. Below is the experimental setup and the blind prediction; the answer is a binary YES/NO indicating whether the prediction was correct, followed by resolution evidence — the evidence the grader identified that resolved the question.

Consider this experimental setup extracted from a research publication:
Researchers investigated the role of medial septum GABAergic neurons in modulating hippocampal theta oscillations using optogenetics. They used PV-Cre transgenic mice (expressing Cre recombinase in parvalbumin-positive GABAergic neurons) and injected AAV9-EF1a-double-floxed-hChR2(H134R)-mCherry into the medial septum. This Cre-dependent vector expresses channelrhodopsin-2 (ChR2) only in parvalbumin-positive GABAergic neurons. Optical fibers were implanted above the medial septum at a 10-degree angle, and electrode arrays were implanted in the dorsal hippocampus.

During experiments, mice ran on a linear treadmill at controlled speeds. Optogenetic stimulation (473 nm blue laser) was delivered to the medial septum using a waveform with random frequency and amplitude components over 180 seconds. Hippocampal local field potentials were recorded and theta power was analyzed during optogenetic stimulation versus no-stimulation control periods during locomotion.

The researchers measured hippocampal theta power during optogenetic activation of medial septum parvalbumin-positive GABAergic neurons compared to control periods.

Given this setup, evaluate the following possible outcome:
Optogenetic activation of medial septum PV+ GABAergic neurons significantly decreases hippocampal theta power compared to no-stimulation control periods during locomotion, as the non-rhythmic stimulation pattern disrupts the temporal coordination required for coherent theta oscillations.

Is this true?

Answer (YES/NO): NO